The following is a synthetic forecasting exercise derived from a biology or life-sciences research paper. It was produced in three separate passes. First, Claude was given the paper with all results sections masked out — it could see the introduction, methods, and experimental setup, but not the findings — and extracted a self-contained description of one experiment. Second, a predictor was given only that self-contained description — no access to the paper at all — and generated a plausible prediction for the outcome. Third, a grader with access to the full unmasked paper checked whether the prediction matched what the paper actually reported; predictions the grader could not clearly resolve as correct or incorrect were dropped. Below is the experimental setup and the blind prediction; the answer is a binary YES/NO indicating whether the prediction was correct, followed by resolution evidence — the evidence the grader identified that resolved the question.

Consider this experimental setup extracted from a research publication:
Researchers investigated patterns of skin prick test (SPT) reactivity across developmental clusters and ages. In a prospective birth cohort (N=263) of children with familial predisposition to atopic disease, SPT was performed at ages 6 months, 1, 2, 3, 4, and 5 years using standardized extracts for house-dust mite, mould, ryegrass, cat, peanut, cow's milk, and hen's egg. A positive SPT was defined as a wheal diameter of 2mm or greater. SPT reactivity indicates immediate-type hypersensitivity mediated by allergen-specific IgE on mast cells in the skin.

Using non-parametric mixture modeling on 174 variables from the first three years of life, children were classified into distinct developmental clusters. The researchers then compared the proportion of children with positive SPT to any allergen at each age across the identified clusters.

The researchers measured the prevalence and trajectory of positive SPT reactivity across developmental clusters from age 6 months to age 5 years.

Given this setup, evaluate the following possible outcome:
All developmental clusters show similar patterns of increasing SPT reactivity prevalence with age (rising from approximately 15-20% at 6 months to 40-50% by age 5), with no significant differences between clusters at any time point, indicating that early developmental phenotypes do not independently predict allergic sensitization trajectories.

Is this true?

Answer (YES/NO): NO